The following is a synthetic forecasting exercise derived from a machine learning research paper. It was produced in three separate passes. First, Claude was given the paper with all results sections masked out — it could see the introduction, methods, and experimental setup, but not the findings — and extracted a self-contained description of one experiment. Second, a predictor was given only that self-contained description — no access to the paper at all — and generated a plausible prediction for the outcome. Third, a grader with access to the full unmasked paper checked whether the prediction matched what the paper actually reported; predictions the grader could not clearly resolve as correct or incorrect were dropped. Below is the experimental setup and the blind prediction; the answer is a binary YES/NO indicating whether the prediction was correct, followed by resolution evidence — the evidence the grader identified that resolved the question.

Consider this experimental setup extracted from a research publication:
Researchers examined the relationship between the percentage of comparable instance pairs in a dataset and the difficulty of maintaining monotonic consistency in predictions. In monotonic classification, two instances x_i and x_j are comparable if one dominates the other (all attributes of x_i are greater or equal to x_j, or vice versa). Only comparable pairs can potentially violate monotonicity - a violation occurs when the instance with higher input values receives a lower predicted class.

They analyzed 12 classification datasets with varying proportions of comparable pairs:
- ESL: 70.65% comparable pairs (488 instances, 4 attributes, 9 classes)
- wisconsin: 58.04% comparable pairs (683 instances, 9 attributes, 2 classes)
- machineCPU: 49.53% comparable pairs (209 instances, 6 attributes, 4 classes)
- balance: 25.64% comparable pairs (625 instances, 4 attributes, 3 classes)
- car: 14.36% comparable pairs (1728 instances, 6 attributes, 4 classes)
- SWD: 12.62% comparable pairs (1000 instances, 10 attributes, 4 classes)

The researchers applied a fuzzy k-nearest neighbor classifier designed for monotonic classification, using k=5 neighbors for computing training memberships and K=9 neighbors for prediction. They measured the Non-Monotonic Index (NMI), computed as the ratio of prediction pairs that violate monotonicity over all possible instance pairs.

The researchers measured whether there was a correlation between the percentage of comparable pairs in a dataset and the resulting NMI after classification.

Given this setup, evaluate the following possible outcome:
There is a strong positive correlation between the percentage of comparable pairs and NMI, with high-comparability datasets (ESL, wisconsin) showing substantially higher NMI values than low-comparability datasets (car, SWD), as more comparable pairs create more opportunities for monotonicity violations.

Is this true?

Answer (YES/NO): NO